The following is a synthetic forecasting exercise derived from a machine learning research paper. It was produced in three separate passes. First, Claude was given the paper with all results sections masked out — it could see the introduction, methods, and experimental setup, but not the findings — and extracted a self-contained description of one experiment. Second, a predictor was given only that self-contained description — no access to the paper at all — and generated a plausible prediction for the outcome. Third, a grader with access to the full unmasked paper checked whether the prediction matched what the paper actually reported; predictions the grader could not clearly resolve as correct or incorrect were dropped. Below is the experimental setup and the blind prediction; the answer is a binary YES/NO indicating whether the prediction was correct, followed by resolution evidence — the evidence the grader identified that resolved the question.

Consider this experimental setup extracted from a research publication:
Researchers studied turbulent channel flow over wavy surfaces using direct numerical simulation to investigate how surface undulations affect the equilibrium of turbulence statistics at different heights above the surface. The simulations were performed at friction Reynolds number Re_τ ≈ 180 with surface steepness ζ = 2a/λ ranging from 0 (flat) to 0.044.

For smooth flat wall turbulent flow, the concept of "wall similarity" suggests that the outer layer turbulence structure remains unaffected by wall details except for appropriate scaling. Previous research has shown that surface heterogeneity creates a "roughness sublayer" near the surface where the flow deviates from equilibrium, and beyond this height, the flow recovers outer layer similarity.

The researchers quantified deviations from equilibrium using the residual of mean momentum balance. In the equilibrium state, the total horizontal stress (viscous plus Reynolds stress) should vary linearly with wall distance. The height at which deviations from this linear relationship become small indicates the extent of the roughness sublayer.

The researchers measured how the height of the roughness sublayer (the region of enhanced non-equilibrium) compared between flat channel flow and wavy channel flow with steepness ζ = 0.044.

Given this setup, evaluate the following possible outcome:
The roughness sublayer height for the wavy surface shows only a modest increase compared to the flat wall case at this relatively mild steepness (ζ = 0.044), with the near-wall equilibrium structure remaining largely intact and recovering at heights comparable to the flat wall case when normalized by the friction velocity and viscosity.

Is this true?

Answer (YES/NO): NO